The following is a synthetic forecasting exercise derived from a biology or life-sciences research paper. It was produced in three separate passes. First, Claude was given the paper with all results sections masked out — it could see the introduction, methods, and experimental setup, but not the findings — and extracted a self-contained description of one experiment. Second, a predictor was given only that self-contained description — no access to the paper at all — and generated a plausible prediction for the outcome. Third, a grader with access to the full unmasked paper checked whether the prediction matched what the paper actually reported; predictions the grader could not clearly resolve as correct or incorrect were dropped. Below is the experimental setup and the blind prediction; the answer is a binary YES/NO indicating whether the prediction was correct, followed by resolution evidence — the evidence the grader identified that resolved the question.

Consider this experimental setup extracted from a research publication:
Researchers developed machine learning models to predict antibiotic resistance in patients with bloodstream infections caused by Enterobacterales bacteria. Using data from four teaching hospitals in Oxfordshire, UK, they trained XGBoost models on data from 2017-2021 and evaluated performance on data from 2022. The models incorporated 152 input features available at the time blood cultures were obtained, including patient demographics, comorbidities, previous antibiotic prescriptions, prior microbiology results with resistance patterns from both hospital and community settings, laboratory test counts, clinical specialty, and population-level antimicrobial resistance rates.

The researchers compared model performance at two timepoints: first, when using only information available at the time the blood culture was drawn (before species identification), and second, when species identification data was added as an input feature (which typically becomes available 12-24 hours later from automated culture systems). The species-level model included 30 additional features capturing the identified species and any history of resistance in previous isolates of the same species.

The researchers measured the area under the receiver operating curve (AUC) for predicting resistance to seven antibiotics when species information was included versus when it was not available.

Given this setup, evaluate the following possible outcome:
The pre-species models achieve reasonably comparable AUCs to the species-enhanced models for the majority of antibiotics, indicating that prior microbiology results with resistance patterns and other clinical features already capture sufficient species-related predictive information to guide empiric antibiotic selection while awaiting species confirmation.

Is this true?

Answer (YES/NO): NO